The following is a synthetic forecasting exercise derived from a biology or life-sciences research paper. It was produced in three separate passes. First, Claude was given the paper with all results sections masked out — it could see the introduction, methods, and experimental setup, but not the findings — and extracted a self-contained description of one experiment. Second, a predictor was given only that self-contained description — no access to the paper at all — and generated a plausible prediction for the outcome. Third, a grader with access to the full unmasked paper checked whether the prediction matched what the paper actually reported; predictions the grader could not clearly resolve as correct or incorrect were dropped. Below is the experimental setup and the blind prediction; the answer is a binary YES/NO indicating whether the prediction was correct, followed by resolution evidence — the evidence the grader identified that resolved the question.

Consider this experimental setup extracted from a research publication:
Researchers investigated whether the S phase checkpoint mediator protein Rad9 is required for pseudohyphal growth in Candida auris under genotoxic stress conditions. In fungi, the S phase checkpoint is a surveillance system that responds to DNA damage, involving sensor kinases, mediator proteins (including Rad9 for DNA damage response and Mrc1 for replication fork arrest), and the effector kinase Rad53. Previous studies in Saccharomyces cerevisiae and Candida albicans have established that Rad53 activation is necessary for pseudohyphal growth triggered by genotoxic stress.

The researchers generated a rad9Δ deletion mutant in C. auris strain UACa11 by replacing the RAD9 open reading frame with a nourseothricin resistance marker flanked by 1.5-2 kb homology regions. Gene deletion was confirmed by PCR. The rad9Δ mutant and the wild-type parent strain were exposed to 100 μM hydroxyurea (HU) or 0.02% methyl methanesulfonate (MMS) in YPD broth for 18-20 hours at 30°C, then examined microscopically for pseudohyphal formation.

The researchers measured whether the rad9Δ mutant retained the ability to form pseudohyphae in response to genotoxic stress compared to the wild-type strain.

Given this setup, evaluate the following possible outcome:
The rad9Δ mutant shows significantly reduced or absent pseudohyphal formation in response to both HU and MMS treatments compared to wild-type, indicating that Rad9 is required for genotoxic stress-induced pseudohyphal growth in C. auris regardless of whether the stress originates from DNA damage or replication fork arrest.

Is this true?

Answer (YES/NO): NO